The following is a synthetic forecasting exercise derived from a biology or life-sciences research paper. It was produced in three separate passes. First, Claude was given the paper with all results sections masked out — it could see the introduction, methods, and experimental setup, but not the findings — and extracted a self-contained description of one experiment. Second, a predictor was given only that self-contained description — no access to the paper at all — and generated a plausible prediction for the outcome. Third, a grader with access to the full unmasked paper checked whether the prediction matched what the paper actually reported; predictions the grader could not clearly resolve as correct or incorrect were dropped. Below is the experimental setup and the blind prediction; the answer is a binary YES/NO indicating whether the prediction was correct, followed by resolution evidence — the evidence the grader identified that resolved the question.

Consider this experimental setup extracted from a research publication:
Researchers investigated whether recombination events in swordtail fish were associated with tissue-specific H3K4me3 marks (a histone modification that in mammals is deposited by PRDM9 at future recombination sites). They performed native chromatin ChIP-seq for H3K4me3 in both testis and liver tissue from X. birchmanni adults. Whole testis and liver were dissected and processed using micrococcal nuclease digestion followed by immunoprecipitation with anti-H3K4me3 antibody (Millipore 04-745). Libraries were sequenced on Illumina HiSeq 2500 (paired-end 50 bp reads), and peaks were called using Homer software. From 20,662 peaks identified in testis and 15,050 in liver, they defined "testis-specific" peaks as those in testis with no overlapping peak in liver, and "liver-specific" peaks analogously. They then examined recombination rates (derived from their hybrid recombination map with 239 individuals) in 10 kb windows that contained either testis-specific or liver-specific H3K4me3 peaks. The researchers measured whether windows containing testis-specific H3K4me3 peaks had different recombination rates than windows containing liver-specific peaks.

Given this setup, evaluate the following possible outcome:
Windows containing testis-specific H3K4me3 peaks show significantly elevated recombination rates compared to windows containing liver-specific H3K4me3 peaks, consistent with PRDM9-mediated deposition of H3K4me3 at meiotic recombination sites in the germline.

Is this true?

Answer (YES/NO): NO